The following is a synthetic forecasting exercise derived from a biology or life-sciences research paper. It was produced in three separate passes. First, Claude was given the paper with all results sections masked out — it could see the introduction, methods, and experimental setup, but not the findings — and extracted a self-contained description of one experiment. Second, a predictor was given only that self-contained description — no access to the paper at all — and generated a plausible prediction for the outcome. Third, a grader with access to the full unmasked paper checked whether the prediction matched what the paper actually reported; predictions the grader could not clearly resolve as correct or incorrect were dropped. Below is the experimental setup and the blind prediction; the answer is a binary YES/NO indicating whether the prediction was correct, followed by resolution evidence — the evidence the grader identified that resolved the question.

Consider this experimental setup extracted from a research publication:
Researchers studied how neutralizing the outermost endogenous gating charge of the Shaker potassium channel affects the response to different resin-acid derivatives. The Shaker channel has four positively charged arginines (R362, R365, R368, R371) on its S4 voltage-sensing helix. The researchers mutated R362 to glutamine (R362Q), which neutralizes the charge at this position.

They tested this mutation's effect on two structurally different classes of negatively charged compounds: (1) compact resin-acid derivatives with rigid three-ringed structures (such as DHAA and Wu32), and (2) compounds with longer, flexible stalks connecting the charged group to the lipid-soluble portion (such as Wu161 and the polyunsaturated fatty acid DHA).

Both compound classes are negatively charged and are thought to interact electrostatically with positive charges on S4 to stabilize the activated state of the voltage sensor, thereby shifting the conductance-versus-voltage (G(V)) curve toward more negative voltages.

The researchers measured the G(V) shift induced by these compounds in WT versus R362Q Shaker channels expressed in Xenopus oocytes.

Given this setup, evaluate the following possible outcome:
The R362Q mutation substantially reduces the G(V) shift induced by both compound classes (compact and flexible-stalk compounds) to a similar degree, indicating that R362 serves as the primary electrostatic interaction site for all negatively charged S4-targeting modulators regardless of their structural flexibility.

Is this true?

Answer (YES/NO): NO